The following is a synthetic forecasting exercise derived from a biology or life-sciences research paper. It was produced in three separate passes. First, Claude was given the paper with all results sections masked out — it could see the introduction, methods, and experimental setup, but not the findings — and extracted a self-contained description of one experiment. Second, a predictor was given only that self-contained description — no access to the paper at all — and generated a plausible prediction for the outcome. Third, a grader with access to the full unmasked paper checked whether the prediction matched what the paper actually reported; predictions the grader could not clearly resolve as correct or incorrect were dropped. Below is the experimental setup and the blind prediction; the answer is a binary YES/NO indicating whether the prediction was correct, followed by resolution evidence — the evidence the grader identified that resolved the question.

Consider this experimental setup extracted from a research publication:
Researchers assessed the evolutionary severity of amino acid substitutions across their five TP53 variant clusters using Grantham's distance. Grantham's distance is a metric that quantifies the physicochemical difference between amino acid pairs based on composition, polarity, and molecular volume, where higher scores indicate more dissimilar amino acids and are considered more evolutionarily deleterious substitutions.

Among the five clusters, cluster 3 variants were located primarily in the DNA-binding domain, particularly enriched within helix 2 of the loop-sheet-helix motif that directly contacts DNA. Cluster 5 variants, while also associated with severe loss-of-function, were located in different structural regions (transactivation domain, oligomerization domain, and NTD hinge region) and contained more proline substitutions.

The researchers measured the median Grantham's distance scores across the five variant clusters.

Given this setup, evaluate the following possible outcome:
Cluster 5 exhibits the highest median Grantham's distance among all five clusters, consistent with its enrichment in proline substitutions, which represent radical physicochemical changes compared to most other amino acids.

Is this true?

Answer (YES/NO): NO